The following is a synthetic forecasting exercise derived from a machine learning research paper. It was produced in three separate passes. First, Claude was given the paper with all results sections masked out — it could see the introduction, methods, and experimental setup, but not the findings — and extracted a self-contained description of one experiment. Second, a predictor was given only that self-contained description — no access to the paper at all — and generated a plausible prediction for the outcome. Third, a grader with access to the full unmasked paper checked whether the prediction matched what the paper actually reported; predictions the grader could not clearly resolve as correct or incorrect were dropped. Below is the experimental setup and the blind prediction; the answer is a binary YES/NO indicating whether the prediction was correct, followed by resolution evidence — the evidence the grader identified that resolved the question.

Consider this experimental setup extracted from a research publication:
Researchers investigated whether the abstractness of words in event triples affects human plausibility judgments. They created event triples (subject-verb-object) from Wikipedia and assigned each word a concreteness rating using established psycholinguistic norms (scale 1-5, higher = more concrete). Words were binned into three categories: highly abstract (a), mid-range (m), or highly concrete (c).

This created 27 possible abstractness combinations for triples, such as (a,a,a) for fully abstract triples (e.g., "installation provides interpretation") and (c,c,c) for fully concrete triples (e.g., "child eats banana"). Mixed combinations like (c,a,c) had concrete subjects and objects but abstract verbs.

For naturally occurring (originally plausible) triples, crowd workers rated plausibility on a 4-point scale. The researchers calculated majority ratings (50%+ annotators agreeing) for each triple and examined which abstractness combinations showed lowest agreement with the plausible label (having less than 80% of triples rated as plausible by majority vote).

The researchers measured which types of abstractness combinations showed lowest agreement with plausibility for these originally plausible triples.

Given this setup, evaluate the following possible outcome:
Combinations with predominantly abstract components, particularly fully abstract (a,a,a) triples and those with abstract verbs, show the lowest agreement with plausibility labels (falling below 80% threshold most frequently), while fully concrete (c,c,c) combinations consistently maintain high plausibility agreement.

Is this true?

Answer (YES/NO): NO